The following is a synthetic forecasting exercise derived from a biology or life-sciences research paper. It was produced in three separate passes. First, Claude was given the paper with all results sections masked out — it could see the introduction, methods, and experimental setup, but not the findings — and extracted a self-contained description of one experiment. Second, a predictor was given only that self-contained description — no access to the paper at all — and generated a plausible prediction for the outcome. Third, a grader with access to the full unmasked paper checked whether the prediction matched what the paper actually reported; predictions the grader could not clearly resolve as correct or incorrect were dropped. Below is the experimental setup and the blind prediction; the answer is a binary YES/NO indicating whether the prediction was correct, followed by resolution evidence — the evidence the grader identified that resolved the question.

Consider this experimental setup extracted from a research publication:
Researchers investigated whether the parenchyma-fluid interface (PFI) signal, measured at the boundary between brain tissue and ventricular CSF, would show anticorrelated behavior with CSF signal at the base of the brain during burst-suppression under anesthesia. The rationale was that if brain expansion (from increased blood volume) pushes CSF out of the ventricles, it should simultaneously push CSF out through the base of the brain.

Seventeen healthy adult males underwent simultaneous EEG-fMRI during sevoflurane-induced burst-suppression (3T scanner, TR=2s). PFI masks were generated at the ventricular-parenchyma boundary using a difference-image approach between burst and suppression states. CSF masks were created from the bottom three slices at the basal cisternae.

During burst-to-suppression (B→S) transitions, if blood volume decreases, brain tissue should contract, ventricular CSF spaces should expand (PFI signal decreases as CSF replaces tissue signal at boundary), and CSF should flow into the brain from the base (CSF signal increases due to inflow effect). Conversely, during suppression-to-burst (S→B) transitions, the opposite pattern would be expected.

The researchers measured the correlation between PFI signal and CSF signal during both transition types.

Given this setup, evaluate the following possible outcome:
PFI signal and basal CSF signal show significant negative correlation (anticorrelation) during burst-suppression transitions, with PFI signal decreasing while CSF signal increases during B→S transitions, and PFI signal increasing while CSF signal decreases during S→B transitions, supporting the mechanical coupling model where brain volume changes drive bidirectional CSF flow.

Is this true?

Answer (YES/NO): NO